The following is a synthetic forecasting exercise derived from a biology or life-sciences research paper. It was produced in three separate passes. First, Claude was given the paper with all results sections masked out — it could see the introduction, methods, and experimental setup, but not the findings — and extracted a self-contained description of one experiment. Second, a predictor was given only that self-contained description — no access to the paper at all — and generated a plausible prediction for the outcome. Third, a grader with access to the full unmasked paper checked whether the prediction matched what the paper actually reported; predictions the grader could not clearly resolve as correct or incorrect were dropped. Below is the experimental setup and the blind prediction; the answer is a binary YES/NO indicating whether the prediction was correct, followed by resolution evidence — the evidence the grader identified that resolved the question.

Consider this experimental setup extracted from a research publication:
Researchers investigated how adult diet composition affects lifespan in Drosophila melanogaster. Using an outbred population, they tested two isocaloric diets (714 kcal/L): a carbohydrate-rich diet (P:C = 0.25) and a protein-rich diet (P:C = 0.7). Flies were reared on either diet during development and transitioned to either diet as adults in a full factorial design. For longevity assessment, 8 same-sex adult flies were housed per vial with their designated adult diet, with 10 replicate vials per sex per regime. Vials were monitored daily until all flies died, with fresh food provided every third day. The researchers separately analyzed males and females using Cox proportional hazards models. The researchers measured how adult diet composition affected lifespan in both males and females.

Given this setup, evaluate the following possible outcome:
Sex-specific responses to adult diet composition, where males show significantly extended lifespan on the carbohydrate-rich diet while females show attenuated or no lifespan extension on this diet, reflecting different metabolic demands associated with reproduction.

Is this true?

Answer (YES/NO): NO